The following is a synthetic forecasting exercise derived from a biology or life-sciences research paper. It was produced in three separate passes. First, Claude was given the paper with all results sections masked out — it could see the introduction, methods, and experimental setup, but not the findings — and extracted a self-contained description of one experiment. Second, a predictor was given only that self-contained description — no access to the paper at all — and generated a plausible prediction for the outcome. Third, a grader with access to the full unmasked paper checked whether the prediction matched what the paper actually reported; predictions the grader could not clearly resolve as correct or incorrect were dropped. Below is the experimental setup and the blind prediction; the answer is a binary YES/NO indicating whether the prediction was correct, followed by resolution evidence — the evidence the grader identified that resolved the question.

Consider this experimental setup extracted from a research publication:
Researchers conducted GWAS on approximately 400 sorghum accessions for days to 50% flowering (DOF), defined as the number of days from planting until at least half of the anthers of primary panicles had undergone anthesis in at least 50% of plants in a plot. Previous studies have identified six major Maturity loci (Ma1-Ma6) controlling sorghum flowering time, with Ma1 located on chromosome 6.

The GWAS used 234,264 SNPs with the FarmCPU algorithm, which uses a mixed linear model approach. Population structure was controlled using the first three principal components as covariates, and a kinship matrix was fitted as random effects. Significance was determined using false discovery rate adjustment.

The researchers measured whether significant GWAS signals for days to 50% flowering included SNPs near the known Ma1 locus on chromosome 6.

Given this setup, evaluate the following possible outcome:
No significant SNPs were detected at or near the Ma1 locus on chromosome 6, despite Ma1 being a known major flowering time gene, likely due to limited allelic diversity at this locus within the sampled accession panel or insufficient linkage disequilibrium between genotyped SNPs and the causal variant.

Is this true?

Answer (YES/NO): NO